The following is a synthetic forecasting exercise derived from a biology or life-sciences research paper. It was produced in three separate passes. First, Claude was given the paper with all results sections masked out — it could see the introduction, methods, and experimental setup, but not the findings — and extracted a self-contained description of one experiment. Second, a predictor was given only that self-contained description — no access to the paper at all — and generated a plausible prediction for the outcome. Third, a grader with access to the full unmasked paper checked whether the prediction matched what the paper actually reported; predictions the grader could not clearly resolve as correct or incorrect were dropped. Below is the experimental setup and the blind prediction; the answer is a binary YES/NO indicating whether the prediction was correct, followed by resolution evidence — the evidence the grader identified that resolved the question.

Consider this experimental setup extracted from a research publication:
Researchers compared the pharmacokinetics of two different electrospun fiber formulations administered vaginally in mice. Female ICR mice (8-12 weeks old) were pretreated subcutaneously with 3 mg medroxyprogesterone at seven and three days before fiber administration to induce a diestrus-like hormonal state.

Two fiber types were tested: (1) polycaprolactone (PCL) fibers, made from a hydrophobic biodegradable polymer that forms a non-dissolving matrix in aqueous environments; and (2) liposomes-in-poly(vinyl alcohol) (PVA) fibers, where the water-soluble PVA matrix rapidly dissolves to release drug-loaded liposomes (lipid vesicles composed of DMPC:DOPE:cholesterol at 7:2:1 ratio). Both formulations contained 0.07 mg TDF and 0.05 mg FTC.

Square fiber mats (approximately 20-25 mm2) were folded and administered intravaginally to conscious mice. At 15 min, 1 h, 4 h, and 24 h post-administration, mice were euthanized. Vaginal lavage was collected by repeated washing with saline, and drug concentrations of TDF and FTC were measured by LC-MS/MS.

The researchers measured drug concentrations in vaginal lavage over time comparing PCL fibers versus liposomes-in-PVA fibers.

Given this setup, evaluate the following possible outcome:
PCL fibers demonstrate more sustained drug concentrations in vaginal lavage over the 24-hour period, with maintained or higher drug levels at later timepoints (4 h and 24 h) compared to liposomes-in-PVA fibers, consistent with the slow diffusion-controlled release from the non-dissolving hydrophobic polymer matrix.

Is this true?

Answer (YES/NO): NO